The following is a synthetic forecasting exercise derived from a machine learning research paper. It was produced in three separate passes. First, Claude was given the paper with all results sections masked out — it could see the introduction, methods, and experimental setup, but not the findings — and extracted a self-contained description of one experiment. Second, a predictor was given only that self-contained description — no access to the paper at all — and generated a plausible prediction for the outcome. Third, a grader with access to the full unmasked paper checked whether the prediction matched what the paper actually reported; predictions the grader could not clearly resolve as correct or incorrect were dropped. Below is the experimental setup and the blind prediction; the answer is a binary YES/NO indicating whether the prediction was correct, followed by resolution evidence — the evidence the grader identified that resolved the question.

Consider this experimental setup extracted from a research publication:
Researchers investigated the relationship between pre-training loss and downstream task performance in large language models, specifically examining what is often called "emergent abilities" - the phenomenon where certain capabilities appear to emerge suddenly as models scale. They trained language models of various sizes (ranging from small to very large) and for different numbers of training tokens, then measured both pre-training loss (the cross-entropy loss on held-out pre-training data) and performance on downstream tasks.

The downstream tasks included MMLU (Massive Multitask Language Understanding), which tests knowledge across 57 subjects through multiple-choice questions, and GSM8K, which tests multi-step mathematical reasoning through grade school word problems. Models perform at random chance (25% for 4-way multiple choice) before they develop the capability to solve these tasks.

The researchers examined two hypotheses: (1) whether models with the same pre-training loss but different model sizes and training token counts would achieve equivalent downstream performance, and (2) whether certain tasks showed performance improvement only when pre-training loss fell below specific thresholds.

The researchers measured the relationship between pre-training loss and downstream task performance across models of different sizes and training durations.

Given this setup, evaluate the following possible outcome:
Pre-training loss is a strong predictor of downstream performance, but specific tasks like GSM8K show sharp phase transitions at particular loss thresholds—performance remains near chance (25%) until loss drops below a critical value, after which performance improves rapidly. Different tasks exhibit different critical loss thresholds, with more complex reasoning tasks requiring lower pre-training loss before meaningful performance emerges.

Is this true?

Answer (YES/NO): NO